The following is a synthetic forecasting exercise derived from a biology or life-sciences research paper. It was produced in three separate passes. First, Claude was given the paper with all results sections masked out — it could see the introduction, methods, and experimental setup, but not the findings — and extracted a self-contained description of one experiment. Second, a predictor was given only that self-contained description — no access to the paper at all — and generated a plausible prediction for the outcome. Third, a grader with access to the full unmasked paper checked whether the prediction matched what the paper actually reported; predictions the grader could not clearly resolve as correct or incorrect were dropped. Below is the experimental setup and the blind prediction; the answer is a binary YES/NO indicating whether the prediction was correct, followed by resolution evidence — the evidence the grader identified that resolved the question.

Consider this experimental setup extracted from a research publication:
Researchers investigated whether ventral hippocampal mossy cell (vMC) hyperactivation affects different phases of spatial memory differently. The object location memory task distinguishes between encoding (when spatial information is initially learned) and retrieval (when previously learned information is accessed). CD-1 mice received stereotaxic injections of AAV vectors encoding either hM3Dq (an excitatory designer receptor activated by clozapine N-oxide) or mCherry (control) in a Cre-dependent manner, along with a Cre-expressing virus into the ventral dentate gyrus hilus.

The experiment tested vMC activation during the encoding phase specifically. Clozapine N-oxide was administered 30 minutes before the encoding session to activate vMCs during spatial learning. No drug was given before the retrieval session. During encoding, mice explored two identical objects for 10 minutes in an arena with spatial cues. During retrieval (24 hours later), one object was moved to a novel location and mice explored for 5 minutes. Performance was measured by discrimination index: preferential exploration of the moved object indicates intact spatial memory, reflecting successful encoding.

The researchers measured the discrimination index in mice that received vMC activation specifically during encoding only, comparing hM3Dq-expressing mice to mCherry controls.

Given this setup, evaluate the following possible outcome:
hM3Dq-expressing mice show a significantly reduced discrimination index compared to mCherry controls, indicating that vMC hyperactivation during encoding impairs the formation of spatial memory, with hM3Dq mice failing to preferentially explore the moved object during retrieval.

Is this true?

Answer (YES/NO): YES